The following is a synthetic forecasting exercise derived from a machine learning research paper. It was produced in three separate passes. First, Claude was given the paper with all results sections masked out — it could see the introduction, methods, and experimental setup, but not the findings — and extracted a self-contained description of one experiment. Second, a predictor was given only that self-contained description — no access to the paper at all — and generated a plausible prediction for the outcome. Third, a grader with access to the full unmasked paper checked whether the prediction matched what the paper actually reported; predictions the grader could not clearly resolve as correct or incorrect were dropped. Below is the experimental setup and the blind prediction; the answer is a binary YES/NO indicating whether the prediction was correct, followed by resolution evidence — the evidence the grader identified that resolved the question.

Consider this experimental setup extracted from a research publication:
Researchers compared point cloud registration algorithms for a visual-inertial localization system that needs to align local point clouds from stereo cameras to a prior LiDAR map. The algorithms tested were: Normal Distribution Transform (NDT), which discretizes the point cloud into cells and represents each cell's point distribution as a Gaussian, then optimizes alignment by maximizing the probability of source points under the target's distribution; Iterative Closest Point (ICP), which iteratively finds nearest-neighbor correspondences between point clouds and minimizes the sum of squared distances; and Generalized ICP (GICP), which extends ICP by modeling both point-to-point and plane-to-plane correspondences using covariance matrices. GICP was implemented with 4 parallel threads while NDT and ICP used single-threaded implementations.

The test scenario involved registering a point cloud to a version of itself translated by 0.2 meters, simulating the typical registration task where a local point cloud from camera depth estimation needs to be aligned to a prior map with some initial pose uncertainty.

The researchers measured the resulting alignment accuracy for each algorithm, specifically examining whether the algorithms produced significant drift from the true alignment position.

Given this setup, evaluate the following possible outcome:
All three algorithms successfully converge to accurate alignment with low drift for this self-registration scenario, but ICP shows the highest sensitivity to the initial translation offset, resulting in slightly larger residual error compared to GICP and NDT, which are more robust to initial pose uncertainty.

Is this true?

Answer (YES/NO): NO